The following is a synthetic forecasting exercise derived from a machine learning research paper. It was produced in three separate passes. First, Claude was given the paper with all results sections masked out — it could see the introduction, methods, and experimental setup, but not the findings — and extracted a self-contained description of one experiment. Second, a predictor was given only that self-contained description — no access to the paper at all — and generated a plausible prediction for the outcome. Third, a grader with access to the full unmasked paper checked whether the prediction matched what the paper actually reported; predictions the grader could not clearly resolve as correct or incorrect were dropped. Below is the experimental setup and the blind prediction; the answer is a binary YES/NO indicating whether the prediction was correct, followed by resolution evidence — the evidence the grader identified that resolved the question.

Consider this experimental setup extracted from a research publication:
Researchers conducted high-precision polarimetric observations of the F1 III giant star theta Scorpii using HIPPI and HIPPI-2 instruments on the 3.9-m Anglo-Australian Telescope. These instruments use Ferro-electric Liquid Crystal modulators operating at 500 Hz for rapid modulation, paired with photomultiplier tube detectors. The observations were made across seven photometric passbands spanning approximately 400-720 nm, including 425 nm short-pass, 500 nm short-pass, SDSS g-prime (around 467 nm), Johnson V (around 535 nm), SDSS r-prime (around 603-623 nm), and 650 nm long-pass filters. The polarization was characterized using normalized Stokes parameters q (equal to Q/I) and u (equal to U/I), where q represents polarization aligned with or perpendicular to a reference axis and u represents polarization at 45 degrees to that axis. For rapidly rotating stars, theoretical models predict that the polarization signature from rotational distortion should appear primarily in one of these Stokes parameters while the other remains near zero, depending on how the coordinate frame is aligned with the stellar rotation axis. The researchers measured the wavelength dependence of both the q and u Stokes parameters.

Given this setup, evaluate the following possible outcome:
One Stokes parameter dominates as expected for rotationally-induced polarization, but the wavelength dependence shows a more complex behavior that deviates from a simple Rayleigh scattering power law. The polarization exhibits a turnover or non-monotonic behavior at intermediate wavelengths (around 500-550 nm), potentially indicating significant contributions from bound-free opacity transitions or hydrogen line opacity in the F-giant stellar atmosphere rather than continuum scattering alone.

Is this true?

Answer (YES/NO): NO